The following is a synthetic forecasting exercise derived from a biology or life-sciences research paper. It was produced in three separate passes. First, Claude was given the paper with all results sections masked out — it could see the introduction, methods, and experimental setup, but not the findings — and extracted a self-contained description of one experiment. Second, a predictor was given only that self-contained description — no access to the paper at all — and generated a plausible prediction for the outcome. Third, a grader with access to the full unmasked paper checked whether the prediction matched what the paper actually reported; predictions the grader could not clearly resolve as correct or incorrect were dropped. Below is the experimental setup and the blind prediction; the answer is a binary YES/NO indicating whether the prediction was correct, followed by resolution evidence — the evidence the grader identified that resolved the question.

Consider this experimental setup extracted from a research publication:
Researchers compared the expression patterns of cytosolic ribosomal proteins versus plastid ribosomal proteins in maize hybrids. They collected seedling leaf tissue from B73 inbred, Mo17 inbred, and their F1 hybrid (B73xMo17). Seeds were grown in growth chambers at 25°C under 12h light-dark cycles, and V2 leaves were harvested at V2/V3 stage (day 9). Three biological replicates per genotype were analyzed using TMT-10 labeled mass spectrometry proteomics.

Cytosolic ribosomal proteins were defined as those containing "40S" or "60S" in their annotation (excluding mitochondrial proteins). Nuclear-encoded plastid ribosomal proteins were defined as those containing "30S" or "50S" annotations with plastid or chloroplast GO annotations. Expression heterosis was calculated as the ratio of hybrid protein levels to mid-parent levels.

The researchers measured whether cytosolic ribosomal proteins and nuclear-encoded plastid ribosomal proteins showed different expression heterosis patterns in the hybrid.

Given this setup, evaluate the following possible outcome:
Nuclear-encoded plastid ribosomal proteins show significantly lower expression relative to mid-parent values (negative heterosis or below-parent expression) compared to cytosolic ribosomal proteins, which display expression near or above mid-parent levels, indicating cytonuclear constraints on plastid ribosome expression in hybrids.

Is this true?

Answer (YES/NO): NO